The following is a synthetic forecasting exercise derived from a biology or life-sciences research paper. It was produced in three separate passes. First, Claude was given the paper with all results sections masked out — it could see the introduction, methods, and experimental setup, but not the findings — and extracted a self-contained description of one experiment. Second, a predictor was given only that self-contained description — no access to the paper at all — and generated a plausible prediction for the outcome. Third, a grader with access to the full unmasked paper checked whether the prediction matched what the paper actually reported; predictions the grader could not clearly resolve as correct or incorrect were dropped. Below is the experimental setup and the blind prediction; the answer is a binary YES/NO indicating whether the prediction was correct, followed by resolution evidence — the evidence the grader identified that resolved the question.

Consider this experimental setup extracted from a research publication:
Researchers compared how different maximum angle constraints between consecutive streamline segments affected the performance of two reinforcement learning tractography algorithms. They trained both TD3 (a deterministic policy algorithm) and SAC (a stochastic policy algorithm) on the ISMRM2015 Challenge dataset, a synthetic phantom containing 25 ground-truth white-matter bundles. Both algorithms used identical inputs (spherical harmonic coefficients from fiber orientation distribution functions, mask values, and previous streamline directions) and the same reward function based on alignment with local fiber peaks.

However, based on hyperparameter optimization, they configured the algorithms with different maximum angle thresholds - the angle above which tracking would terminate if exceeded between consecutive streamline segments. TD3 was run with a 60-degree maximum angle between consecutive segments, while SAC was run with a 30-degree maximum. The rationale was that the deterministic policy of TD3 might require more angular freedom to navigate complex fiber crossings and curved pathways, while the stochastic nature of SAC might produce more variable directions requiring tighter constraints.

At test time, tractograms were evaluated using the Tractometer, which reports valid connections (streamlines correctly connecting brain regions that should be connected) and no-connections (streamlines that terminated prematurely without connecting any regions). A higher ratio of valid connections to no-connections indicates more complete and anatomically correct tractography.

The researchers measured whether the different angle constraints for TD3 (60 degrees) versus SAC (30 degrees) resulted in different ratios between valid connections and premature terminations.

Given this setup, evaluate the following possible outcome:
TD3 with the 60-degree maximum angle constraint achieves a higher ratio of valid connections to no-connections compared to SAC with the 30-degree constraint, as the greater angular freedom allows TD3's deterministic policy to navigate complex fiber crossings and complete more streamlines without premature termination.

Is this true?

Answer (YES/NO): NO